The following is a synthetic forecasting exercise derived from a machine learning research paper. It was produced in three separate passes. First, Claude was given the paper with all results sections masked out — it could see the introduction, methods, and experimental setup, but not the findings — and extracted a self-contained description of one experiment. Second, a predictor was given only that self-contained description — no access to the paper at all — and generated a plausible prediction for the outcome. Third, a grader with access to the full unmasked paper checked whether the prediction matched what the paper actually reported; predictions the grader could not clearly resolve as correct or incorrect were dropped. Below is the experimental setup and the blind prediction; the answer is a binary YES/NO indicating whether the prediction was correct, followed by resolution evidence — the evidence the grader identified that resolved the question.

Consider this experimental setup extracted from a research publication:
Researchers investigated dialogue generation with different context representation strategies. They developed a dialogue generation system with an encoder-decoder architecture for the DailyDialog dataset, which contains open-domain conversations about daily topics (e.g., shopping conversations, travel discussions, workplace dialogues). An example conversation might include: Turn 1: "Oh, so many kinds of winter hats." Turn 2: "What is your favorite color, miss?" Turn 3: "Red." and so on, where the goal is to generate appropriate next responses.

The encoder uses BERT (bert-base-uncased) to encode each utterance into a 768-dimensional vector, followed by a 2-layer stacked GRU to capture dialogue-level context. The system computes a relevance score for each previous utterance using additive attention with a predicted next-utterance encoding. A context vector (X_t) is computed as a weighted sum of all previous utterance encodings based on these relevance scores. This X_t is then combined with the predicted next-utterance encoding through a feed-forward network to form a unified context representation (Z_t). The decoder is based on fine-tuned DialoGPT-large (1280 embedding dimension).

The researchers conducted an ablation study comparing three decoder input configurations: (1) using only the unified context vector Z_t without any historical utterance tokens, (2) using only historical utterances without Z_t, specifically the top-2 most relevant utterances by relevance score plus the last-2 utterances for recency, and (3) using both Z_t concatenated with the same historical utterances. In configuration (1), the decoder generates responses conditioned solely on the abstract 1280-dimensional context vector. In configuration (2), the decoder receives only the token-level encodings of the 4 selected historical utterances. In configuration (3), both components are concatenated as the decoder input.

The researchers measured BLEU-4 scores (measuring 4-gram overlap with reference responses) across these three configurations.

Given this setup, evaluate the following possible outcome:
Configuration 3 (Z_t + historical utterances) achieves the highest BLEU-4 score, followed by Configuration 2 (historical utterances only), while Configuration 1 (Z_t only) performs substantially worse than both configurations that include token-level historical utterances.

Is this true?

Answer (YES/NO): YES